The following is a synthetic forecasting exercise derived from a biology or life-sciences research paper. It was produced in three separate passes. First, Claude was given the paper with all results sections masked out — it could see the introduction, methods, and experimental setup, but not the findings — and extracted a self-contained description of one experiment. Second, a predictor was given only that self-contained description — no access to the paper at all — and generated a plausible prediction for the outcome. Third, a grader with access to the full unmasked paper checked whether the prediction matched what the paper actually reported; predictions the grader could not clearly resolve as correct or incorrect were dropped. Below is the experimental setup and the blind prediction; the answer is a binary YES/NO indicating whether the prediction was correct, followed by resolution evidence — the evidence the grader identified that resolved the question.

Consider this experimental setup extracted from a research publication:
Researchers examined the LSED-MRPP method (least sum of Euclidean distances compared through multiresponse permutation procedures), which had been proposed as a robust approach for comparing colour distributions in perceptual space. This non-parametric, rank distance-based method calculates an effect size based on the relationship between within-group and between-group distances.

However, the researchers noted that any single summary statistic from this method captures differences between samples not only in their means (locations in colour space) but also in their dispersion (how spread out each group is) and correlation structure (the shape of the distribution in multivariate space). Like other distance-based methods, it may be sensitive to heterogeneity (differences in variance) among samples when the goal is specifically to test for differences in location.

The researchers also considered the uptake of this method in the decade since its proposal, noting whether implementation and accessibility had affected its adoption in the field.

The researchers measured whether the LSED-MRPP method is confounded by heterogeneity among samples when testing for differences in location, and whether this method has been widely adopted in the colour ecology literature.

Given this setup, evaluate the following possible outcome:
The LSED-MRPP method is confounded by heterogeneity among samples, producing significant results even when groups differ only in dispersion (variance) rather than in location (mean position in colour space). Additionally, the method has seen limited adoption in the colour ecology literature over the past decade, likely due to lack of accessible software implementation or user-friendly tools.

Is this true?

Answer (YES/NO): YES